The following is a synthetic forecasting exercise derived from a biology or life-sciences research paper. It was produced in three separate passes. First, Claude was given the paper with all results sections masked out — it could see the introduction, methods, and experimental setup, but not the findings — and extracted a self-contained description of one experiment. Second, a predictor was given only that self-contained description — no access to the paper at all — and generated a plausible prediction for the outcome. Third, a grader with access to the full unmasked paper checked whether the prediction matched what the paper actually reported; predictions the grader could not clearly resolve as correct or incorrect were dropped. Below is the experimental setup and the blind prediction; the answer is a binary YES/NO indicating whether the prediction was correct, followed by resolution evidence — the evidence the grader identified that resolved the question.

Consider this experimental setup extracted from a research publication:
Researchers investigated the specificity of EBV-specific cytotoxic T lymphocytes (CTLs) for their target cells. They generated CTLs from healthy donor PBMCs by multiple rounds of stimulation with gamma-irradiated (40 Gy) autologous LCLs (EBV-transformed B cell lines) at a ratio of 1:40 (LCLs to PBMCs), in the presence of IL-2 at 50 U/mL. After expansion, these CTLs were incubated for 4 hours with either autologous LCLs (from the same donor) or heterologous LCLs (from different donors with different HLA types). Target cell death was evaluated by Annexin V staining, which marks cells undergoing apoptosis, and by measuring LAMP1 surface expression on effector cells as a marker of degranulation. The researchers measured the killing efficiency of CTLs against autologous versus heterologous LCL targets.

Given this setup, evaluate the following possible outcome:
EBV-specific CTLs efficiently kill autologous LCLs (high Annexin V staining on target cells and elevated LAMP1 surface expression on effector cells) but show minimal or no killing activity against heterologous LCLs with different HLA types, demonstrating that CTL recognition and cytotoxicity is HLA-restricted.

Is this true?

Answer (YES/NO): NO